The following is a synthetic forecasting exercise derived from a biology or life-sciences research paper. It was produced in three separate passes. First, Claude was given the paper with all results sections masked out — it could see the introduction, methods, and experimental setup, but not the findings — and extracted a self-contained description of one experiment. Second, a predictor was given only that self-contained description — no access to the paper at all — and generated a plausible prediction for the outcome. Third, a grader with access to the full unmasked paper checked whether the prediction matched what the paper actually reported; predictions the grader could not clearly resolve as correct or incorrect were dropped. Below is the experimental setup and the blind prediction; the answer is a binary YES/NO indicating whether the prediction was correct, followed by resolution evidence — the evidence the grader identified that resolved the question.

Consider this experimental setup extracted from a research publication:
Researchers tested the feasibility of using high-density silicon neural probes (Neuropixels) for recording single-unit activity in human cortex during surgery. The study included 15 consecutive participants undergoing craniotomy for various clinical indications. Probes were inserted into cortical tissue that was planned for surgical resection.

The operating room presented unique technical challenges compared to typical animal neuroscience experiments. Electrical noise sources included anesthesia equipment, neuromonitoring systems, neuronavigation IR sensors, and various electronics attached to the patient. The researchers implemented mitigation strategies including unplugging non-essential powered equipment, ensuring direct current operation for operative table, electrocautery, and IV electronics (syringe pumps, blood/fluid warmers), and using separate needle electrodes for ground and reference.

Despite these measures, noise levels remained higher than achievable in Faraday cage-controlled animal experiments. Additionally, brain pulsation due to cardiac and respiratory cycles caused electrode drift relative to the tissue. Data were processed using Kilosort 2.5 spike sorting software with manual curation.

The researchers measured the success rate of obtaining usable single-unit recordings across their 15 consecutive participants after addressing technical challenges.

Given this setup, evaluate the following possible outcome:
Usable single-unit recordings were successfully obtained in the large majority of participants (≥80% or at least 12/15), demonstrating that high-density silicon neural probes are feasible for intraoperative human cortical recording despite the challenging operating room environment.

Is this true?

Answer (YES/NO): NO